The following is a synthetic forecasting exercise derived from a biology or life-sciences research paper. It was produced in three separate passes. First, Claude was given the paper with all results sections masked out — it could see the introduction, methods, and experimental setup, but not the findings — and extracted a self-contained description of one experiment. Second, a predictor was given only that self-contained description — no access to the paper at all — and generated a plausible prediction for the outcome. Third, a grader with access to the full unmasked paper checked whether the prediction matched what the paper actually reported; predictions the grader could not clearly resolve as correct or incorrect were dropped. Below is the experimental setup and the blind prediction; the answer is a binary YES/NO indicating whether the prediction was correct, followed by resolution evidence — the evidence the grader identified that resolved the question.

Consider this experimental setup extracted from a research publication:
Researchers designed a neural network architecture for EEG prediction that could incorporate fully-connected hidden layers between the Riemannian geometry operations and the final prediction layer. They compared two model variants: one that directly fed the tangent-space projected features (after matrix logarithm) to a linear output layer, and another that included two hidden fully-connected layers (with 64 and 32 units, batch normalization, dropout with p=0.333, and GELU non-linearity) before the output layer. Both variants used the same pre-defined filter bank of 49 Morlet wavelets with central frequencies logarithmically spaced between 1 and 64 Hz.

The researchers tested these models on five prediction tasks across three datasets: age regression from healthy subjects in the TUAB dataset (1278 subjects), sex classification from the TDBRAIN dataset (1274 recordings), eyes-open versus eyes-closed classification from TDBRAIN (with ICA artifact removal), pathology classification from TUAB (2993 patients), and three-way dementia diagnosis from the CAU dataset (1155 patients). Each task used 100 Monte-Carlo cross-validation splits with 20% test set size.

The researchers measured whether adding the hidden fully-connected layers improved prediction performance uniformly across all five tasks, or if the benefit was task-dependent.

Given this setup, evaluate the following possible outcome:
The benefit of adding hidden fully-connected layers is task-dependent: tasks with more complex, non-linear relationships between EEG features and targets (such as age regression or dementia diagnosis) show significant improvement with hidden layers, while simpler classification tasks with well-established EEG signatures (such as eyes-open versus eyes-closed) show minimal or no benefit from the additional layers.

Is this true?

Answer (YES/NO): NO